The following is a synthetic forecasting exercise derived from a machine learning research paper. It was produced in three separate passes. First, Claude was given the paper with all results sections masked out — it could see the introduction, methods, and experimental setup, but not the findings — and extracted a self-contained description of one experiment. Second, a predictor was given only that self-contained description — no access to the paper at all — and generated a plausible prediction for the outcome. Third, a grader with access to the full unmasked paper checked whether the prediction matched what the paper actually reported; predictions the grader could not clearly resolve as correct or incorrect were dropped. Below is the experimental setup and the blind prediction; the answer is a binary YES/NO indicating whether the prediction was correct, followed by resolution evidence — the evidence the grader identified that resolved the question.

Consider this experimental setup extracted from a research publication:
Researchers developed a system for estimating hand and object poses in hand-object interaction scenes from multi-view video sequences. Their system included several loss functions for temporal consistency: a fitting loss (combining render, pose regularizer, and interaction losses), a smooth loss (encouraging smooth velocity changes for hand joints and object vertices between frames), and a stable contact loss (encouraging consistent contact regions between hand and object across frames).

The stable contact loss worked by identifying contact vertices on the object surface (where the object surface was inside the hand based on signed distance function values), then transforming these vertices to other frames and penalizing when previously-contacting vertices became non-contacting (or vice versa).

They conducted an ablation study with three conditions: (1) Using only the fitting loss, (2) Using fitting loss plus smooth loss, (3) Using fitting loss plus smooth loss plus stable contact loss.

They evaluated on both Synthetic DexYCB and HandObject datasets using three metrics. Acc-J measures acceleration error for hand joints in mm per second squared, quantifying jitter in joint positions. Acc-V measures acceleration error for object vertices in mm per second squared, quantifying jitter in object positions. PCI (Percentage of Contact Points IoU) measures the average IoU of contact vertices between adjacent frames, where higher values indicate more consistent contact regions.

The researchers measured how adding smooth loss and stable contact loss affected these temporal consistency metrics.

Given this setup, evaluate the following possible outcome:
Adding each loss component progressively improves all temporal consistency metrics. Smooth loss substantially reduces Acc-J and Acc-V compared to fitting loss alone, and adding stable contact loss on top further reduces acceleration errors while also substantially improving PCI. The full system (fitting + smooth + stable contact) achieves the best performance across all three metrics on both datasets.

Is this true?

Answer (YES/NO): NO